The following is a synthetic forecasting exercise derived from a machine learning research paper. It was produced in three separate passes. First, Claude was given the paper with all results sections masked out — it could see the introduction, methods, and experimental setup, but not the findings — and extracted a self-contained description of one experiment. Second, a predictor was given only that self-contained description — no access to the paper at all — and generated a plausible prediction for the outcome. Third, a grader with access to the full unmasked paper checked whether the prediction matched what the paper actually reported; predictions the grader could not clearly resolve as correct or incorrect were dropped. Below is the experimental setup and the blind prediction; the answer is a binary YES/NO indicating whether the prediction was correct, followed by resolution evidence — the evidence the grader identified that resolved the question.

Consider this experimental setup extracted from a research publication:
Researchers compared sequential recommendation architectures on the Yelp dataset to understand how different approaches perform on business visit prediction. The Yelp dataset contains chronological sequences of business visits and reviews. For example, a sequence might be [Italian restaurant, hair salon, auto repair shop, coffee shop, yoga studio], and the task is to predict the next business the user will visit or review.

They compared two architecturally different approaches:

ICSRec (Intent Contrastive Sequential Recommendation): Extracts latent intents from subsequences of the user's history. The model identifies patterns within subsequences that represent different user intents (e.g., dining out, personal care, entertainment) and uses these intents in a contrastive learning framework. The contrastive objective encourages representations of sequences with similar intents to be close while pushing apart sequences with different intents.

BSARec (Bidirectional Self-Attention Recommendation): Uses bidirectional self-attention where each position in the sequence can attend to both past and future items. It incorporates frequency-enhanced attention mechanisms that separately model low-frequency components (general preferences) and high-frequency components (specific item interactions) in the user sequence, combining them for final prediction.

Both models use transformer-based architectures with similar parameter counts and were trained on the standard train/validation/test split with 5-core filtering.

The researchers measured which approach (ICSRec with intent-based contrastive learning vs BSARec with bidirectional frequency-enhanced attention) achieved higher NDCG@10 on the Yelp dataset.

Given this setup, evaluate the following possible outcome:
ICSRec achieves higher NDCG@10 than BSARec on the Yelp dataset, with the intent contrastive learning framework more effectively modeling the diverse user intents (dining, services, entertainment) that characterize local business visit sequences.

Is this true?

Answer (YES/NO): YES